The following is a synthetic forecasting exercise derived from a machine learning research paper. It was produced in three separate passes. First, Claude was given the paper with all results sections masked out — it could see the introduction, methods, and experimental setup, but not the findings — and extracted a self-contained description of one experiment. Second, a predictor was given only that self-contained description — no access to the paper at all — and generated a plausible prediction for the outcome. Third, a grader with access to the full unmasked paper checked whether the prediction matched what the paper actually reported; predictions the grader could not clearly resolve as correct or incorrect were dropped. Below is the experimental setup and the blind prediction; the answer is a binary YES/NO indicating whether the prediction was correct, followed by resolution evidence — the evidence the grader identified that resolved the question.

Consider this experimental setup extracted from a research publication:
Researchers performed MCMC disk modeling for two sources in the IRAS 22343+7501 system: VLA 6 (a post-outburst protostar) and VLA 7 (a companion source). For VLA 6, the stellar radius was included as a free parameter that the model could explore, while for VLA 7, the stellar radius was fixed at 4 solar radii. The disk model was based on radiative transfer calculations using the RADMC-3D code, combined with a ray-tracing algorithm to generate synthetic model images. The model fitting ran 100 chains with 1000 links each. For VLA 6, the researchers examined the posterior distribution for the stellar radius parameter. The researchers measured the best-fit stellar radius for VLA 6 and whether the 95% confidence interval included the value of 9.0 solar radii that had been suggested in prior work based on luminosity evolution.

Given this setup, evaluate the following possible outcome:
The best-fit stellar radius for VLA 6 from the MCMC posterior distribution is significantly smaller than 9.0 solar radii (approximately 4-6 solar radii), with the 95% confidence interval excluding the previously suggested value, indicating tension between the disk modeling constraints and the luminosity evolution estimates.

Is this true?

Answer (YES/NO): YES